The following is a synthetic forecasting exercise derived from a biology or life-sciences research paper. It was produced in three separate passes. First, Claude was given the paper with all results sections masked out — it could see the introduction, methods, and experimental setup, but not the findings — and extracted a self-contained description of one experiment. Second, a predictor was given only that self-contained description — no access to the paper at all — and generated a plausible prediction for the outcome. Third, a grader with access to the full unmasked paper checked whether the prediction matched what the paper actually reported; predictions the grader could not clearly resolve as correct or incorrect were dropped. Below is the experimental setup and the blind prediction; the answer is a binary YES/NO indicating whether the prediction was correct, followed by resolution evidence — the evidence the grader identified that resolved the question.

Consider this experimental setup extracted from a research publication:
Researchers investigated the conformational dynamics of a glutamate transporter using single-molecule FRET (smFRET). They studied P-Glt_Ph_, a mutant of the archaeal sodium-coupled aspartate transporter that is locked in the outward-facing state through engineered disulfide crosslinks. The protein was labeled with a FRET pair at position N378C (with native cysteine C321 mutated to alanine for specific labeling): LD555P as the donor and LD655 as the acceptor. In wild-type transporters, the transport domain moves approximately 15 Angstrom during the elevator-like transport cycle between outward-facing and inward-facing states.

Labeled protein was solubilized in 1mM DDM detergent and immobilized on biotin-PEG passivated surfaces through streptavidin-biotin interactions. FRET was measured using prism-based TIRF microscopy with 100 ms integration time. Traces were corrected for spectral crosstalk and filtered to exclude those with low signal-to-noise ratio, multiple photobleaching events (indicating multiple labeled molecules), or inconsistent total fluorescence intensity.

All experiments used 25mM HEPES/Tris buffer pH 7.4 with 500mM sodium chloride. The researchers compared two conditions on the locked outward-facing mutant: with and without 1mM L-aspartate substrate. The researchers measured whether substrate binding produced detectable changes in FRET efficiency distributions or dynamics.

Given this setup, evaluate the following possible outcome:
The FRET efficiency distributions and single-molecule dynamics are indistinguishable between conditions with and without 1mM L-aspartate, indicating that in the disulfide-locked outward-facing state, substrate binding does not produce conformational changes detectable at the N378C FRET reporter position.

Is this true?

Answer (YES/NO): YES